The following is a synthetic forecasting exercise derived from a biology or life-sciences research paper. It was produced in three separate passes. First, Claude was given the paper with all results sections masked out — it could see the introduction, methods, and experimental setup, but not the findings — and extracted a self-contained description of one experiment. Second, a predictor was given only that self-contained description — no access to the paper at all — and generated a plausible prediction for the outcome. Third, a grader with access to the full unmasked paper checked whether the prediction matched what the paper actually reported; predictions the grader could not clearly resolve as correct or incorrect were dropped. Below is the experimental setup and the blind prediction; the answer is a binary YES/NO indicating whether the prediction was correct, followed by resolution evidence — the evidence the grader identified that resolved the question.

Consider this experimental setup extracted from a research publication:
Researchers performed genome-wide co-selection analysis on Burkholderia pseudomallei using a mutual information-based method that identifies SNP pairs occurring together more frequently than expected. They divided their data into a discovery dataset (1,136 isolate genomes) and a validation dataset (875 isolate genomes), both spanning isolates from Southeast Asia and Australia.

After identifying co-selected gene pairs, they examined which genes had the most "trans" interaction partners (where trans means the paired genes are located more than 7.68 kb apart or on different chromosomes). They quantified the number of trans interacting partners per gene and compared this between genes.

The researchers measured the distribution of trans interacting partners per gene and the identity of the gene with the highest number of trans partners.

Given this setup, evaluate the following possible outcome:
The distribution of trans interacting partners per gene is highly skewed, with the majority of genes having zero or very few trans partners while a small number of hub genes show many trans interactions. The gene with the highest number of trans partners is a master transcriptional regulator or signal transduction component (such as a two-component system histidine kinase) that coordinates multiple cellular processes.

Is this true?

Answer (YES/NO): NO